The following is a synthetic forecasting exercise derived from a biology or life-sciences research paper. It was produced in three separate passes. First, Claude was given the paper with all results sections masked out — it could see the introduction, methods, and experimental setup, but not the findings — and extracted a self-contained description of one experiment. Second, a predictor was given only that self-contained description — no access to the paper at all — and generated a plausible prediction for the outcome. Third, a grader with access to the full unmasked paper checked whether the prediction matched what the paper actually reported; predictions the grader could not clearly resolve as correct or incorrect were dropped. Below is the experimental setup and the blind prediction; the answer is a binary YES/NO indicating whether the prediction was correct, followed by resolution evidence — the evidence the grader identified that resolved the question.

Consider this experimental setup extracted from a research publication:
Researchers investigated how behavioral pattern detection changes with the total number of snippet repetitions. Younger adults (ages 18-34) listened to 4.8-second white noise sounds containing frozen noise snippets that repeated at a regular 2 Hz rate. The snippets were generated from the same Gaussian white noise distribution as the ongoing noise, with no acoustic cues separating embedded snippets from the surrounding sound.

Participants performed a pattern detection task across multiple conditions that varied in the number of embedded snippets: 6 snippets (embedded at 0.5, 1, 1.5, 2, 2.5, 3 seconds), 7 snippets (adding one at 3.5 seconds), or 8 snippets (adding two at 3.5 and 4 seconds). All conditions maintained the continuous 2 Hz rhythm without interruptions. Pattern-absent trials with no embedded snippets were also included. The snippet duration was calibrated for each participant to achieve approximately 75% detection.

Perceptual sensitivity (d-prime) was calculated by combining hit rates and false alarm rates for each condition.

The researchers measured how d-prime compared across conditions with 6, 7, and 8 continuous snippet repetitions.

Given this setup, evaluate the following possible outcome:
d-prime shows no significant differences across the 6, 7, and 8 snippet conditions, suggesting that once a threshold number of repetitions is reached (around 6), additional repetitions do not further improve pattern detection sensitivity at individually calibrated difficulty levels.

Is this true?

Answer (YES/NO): NO